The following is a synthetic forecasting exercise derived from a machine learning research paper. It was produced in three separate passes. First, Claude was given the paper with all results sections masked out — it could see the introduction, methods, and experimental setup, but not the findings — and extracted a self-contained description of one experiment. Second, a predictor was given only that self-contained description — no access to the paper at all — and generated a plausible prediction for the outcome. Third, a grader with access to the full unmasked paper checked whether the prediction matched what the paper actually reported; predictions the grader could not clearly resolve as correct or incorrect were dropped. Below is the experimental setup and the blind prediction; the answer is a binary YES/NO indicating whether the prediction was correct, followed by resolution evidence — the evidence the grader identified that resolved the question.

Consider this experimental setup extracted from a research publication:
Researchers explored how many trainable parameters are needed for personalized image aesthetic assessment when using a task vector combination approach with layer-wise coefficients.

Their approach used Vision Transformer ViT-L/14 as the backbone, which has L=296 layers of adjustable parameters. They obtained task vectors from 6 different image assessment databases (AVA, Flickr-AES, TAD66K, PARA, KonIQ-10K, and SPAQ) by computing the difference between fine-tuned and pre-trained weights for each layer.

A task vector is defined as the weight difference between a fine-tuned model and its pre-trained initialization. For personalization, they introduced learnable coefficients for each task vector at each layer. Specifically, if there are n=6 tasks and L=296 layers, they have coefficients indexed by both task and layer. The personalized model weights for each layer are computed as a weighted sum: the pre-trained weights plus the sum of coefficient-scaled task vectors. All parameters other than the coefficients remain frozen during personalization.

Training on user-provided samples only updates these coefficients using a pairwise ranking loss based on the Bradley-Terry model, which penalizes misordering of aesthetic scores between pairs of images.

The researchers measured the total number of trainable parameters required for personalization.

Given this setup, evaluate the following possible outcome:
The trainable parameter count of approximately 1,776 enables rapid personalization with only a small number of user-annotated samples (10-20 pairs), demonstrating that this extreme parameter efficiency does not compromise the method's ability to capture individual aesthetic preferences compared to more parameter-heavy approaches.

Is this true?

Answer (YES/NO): NO